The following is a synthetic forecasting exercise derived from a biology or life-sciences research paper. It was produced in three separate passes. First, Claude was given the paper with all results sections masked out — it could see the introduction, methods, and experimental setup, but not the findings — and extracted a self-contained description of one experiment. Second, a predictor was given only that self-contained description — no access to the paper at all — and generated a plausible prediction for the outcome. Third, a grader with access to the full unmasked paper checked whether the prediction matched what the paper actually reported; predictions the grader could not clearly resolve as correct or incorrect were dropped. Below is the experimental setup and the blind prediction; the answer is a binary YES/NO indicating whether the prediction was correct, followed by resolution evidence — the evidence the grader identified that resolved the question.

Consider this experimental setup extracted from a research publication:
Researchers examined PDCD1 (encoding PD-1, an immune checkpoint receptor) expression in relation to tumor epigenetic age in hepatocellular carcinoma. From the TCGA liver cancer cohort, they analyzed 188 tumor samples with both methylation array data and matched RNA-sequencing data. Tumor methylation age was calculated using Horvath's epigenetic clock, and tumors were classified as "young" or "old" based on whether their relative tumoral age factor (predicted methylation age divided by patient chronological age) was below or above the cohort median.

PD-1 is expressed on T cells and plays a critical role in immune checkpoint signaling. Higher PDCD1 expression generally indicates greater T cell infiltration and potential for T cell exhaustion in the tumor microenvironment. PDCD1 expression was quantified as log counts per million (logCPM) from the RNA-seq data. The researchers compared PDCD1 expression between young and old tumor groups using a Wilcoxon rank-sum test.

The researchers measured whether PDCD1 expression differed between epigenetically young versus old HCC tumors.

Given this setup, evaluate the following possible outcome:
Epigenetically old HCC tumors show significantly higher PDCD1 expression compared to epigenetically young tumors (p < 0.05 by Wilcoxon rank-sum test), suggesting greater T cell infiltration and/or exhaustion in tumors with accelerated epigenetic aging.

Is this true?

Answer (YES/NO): YES